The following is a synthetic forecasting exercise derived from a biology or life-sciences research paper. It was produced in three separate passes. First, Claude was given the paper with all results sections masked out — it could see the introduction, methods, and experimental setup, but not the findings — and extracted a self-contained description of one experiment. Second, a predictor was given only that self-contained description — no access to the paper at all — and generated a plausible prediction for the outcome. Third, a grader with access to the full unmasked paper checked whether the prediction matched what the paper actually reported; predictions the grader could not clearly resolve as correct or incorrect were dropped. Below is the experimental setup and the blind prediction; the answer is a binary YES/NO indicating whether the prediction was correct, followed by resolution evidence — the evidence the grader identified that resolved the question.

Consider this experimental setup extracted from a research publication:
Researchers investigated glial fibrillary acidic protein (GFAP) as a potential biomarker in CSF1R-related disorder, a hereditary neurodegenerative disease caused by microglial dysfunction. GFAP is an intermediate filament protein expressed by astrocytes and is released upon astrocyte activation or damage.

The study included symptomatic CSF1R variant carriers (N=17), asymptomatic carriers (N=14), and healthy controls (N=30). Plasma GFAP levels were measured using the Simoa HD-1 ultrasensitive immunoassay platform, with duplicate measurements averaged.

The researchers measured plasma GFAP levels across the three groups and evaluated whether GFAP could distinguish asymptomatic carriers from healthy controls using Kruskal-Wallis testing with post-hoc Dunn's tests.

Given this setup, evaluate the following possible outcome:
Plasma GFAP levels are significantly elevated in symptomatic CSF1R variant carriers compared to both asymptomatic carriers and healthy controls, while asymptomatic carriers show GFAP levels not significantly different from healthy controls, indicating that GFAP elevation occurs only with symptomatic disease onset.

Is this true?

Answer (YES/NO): NO